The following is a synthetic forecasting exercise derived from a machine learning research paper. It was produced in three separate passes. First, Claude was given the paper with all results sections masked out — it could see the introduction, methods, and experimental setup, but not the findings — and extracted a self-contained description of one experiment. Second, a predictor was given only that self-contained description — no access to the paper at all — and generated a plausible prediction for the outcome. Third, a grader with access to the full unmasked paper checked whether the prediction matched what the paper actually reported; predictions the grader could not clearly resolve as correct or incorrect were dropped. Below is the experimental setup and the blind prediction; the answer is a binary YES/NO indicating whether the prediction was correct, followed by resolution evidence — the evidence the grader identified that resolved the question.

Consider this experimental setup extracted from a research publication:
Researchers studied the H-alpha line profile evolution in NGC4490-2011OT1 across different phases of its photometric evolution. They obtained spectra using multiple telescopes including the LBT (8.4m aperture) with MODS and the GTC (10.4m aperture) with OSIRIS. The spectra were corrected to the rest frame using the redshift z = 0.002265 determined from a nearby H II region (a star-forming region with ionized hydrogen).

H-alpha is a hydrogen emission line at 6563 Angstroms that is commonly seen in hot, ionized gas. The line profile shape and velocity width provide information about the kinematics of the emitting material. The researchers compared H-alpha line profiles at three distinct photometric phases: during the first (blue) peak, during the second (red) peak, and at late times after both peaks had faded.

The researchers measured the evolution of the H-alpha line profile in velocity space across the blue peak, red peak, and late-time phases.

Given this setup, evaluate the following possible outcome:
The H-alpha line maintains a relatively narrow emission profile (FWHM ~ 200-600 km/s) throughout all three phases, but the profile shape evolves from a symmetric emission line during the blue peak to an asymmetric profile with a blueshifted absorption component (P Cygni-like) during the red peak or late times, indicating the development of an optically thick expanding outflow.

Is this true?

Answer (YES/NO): NO